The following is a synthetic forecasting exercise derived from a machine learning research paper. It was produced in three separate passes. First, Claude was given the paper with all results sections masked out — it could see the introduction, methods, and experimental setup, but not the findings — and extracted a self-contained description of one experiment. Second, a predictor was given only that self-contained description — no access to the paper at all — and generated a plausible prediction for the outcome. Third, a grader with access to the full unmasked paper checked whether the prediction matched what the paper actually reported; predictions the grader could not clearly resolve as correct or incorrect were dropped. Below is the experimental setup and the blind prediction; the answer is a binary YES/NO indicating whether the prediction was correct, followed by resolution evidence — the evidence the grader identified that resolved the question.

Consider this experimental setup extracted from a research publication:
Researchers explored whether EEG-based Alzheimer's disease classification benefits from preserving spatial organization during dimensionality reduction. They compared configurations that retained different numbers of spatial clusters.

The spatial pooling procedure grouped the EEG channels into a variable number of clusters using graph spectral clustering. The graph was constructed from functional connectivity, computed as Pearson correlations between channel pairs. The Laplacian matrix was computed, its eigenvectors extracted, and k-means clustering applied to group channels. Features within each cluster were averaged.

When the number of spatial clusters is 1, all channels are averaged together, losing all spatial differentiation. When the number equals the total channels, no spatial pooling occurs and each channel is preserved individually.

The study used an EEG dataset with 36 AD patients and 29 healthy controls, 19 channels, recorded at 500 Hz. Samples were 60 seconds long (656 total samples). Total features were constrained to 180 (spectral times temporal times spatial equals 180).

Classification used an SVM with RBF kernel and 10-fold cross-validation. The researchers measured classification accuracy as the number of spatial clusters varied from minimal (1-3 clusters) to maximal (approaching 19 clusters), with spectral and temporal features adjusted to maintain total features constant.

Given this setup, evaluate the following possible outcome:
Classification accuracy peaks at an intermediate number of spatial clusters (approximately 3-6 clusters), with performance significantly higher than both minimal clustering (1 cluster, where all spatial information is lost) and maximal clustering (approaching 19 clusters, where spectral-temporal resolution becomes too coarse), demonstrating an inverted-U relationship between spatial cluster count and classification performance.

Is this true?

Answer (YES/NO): NO